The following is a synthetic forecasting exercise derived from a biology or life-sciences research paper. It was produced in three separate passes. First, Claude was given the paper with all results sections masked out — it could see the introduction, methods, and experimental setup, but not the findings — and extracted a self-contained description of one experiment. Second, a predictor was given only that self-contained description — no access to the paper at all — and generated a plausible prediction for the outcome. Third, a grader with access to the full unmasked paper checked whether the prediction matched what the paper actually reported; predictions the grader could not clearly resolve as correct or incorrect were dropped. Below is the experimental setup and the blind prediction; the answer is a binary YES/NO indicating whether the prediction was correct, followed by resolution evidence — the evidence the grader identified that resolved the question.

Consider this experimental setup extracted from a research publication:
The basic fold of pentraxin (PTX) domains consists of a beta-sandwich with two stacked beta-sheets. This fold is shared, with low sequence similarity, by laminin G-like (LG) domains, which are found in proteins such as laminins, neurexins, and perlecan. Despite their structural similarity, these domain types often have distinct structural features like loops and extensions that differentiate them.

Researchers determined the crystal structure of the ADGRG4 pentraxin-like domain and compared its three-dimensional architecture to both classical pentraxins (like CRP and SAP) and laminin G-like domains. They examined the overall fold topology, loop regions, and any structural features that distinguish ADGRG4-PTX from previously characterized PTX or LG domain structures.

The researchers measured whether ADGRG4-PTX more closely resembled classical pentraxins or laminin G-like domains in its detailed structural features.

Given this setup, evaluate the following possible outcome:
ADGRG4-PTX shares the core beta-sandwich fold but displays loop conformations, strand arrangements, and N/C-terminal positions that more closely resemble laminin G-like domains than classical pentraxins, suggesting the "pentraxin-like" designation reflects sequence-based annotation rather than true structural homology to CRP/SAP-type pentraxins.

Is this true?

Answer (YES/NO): NO